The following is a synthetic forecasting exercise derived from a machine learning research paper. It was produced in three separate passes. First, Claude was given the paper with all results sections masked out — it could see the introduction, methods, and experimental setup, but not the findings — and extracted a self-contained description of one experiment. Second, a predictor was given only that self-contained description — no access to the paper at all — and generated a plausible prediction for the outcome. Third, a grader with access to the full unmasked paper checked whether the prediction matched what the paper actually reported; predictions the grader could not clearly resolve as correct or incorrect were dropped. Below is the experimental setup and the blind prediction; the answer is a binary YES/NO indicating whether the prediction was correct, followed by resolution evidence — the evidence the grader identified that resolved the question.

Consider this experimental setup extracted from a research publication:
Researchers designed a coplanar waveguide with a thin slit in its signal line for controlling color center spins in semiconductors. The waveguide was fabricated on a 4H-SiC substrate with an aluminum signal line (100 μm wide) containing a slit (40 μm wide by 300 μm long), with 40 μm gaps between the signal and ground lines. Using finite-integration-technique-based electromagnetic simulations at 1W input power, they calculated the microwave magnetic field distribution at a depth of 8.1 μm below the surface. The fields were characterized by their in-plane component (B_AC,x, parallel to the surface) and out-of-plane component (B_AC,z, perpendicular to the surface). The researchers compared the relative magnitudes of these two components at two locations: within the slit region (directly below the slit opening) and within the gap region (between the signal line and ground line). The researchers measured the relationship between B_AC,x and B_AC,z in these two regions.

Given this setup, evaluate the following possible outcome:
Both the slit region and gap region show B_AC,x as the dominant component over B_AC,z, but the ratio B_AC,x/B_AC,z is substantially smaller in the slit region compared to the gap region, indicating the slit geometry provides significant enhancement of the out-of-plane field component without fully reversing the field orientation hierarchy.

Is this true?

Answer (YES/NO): NO